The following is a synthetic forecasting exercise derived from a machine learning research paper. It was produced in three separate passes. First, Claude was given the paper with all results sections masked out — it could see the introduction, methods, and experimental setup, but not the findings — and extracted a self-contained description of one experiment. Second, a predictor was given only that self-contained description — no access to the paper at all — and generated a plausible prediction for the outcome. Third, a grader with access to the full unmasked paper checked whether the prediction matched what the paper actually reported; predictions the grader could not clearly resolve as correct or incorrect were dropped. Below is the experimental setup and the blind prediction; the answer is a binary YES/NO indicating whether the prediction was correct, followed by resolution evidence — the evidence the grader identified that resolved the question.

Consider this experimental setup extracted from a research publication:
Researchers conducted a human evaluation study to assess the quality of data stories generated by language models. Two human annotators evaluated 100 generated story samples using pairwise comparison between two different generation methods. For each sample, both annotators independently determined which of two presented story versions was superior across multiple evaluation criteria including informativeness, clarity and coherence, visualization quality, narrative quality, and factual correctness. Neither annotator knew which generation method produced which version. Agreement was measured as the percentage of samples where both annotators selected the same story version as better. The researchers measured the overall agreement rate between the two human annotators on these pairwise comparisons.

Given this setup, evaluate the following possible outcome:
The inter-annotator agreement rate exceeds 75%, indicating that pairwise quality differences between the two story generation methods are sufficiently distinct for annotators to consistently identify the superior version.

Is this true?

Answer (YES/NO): YES